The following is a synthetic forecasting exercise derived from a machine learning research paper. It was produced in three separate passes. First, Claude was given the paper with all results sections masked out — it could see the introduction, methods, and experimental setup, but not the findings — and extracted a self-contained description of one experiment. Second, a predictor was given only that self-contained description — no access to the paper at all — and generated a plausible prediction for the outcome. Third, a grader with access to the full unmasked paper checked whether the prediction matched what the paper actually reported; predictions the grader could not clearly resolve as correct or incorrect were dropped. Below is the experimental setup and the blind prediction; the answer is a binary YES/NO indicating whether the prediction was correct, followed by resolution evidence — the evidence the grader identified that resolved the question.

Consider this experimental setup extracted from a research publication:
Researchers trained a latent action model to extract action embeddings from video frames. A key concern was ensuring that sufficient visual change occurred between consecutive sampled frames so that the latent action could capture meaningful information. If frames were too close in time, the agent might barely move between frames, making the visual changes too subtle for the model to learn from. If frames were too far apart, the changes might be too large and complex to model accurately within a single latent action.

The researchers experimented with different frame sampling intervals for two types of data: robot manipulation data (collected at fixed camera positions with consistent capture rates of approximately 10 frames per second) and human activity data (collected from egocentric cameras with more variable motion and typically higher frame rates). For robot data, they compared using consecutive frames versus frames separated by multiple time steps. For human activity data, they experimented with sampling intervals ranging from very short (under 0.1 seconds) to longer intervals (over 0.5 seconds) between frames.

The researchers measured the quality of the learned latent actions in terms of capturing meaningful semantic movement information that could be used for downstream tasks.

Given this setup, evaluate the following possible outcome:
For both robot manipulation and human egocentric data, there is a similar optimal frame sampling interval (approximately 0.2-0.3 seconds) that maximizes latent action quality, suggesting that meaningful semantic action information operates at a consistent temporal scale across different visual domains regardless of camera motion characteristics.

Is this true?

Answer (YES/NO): NO